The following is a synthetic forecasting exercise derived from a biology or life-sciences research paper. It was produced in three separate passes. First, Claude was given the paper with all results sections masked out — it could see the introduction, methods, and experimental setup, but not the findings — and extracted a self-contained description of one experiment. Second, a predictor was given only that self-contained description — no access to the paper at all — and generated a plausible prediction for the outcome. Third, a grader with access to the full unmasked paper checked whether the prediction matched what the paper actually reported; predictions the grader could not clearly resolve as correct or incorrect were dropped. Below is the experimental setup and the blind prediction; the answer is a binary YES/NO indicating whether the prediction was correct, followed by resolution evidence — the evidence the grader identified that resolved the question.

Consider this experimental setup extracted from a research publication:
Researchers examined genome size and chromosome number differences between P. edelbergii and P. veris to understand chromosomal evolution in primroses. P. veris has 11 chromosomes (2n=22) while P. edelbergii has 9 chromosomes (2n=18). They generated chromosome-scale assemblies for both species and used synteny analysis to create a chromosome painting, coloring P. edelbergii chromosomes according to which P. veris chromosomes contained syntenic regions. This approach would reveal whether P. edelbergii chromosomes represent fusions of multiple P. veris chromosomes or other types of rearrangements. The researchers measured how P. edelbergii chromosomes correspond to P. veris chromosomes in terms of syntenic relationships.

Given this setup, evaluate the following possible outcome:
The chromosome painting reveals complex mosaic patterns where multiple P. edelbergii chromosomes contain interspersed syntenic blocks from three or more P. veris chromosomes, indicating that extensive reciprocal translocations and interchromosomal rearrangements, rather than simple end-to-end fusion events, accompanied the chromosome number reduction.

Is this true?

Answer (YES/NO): NO